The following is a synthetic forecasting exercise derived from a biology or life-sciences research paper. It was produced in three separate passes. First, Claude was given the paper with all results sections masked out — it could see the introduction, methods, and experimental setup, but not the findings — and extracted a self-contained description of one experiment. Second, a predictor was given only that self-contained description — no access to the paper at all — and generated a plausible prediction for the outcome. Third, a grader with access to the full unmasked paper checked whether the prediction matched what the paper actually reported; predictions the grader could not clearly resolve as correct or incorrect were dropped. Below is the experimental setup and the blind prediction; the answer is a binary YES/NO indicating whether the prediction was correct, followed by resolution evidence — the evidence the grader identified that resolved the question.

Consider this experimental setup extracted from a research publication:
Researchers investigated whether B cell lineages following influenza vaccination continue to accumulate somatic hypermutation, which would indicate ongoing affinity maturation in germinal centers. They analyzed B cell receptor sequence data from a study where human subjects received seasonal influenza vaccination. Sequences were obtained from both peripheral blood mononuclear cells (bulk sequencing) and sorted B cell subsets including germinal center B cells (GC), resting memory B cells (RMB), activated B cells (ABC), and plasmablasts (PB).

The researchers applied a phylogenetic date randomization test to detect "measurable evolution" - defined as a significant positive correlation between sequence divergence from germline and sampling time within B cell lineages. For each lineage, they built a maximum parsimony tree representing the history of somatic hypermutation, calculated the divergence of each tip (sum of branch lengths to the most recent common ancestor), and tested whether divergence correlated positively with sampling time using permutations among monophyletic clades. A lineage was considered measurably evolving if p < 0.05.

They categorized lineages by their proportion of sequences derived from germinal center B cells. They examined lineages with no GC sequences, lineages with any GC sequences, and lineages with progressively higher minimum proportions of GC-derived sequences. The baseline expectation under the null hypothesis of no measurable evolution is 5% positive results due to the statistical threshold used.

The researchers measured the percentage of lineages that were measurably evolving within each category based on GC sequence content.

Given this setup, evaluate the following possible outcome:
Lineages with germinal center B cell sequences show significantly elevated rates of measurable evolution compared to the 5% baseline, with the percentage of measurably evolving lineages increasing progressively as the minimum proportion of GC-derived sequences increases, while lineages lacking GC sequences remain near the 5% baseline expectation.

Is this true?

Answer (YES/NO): YES